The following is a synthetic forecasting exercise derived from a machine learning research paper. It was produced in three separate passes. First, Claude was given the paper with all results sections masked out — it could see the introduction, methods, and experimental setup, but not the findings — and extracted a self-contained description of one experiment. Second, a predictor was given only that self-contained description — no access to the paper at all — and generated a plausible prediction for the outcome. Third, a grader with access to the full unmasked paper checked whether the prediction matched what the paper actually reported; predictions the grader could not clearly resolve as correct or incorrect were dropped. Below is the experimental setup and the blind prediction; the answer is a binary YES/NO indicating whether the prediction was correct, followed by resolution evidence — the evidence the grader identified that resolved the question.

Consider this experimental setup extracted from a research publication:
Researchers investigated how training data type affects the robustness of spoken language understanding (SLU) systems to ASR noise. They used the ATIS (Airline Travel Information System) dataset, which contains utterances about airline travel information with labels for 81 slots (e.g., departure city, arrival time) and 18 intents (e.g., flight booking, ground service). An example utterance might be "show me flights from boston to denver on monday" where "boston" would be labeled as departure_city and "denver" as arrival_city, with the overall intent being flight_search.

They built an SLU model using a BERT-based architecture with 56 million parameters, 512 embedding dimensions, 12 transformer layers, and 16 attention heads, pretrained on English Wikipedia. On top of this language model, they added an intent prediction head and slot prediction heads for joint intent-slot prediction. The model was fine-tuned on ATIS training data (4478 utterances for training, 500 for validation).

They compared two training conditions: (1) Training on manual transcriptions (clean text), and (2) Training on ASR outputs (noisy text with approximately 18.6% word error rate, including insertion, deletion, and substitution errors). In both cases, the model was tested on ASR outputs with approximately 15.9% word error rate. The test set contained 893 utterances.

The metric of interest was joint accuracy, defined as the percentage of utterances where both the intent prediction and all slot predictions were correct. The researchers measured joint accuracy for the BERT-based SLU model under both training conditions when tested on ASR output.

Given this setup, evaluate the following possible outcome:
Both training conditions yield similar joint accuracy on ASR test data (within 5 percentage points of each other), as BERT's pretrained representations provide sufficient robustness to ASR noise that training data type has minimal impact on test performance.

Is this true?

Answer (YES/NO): NO